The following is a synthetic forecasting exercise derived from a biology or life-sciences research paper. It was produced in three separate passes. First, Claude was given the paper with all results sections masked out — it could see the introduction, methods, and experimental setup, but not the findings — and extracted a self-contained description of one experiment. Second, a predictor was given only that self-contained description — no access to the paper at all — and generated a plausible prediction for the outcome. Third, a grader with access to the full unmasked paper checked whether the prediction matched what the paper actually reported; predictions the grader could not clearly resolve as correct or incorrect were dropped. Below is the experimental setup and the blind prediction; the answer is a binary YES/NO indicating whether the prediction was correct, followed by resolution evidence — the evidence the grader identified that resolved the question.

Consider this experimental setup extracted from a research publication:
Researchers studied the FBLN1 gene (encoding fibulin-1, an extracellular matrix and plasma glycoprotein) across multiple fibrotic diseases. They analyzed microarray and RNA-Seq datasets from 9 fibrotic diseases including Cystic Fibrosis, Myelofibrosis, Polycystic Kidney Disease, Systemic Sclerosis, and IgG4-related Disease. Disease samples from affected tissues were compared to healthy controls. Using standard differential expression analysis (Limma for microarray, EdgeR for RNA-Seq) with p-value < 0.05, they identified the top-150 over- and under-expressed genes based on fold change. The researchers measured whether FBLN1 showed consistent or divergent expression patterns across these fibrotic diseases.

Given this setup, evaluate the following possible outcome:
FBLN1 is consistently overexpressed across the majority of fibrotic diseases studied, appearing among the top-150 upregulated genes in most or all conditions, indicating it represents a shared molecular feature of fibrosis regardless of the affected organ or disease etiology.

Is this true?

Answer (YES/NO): NO